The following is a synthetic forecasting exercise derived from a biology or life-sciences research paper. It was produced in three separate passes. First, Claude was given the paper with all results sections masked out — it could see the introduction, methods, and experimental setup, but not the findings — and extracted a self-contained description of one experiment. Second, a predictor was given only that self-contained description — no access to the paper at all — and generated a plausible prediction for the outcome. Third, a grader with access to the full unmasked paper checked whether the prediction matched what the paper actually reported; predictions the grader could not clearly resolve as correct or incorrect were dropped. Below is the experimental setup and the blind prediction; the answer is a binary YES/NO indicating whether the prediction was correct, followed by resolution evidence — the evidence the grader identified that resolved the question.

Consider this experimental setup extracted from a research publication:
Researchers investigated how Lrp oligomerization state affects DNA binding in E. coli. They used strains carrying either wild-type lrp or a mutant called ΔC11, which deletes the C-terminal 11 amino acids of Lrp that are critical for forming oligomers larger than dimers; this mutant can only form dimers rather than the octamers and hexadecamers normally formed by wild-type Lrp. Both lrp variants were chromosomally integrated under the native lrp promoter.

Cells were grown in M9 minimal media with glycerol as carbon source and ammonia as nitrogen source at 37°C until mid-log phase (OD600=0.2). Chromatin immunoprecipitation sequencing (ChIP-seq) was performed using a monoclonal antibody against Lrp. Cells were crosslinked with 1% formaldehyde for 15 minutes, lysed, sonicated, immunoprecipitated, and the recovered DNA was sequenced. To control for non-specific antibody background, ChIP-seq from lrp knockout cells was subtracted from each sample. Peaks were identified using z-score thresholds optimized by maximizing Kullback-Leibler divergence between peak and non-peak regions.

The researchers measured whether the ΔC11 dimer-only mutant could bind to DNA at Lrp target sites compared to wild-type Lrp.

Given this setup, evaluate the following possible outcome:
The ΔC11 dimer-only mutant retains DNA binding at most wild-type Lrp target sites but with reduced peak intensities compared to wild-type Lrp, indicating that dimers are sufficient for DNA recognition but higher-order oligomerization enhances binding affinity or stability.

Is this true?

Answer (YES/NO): NO